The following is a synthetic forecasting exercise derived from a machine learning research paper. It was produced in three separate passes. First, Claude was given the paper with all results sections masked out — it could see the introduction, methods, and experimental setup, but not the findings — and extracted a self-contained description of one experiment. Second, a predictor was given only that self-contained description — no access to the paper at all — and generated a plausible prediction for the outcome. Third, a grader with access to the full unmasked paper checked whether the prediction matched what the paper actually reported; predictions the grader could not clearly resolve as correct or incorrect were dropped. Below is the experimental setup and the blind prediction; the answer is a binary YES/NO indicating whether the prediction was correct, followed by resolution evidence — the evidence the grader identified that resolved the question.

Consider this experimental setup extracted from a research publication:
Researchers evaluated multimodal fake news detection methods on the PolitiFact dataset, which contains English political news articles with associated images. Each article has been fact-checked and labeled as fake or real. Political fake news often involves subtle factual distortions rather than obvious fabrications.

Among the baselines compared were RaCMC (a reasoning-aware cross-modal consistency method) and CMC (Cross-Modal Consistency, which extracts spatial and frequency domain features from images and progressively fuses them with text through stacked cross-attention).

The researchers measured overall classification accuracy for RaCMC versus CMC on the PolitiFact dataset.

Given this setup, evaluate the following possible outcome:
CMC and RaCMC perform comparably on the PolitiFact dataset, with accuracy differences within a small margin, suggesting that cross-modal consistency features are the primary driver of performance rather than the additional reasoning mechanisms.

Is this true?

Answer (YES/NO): NO